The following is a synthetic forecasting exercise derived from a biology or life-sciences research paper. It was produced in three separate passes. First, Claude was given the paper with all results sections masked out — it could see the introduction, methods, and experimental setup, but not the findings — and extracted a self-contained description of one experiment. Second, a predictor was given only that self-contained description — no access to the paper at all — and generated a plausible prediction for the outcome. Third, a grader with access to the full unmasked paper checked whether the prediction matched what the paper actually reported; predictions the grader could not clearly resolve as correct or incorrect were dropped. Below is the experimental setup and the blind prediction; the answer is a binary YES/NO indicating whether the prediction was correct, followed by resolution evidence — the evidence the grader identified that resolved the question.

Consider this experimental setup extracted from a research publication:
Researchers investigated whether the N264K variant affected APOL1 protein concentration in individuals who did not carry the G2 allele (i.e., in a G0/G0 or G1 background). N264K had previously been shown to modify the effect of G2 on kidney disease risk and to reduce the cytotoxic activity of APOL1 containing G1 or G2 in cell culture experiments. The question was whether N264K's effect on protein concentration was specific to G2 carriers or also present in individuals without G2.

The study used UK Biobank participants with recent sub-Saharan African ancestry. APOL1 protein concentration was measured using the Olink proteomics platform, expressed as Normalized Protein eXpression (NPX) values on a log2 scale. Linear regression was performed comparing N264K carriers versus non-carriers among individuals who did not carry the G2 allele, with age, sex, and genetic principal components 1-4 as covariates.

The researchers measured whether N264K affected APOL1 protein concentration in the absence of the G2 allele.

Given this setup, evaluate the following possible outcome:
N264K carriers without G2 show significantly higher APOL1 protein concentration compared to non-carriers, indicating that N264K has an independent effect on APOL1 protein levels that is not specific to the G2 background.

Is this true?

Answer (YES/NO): NO